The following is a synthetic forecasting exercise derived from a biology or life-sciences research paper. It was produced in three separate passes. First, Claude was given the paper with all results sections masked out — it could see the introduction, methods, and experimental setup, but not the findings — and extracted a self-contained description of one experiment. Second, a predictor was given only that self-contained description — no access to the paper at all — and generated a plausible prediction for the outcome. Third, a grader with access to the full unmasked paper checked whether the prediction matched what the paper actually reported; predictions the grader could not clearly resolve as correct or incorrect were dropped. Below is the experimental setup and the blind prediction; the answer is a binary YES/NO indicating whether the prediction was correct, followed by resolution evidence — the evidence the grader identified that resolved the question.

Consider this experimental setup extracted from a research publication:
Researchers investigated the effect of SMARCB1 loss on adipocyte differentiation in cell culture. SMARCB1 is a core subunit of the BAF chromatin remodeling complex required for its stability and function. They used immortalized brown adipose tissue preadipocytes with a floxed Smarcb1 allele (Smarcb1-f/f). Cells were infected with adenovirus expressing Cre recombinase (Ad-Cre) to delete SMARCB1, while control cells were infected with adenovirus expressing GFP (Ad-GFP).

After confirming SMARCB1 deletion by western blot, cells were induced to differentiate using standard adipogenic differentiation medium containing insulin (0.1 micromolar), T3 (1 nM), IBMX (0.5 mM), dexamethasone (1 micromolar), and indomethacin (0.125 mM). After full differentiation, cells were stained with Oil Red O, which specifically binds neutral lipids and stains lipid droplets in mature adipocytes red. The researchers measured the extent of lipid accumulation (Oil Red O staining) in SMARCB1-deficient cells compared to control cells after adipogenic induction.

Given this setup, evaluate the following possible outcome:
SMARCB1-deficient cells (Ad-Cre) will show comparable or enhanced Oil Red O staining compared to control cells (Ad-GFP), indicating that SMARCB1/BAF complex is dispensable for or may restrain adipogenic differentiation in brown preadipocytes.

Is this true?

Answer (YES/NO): NO